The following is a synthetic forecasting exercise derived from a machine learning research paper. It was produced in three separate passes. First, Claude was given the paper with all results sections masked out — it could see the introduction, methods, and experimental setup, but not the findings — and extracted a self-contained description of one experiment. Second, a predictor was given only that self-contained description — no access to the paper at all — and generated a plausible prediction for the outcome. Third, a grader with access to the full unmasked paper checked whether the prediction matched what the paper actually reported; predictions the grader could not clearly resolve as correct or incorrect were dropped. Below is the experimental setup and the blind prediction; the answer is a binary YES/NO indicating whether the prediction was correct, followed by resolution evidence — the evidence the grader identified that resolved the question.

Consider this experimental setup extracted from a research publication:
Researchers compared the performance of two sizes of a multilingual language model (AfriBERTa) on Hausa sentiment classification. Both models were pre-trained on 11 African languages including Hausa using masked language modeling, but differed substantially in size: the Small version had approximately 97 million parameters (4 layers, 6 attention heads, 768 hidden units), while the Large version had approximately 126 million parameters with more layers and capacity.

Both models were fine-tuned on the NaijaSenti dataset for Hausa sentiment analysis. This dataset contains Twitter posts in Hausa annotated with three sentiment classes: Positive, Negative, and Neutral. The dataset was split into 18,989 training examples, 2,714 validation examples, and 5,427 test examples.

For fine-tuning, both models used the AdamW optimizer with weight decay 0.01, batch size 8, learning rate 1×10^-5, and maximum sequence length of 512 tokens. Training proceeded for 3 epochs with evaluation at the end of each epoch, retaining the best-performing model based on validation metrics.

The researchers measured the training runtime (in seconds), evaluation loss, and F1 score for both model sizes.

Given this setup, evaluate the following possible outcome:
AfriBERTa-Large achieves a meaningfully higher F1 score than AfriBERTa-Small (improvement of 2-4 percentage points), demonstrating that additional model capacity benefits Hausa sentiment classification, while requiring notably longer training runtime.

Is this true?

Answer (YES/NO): NO